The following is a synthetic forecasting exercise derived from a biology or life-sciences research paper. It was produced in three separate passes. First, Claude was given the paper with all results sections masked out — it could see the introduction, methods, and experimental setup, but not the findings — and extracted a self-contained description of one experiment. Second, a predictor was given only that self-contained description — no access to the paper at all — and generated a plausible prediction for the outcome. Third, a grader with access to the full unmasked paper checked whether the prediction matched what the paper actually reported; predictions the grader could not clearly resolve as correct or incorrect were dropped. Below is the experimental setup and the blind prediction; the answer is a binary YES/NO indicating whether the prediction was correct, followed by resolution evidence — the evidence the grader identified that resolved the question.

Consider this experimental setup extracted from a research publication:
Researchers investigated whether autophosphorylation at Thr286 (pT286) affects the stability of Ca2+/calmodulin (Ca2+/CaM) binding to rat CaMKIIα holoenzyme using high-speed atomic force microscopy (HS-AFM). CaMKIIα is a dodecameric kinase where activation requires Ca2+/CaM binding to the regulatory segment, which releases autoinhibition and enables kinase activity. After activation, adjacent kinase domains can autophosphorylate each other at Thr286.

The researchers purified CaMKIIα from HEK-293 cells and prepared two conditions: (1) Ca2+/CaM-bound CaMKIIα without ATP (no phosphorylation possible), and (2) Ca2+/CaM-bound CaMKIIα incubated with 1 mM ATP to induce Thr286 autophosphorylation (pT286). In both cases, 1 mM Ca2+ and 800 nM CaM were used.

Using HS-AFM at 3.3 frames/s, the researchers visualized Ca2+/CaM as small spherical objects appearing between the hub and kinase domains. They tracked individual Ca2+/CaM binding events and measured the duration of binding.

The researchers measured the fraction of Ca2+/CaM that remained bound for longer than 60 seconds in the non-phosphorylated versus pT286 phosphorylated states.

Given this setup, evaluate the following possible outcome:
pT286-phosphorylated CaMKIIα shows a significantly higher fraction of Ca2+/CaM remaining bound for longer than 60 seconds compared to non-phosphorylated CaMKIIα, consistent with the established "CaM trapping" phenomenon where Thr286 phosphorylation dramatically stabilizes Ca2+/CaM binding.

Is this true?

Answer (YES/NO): YES